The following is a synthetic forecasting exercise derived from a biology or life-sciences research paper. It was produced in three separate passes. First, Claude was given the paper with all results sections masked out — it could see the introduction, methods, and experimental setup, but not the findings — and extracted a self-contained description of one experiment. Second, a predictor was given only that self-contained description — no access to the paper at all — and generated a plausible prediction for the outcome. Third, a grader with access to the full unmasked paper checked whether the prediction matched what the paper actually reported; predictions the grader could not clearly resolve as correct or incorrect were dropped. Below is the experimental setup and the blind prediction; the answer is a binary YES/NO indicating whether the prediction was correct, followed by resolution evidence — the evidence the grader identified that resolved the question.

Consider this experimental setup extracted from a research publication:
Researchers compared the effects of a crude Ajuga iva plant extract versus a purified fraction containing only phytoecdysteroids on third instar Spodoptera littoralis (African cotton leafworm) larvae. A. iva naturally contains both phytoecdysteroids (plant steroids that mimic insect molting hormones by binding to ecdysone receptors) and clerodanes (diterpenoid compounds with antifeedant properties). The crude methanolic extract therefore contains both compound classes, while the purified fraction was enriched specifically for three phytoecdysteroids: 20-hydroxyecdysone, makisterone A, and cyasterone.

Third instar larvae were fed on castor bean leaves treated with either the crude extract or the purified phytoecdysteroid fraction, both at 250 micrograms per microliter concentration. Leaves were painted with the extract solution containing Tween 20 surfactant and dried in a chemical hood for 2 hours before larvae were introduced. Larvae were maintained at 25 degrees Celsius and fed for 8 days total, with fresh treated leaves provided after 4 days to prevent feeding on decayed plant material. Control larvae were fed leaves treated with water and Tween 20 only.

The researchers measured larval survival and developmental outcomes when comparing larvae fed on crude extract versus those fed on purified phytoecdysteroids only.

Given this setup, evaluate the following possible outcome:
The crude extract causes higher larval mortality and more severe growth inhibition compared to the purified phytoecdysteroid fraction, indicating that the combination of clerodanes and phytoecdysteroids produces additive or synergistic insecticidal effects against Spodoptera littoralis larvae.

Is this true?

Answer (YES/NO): NO